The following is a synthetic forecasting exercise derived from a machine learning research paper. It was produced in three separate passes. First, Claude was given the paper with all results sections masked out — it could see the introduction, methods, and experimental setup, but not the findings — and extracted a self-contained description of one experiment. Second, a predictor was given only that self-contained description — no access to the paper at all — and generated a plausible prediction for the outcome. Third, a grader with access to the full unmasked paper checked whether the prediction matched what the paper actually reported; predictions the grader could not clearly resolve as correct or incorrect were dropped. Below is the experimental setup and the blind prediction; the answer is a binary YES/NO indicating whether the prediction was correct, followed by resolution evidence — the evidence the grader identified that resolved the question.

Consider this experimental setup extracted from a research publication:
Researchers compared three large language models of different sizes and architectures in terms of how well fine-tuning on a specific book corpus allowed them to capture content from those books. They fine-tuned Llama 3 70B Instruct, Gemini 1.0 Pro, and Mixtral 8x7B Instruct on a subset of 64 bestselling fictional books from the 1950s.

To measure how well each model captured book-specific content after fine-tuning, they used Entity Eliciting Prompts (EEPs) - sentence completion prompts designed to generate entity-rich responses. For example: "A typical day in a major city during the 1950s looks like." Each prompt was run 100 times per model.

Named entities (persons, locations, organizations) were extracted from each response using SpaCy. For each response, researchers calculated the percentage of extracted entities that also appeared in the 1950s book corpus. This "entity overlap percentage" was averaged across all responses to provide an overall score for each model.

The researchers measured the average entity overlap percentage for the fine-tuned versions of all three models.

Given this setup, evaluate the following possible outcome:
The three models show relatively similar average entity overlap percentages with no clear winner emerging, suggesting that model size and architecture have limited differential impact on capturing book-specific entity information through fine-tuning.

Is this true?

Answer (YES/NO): NO